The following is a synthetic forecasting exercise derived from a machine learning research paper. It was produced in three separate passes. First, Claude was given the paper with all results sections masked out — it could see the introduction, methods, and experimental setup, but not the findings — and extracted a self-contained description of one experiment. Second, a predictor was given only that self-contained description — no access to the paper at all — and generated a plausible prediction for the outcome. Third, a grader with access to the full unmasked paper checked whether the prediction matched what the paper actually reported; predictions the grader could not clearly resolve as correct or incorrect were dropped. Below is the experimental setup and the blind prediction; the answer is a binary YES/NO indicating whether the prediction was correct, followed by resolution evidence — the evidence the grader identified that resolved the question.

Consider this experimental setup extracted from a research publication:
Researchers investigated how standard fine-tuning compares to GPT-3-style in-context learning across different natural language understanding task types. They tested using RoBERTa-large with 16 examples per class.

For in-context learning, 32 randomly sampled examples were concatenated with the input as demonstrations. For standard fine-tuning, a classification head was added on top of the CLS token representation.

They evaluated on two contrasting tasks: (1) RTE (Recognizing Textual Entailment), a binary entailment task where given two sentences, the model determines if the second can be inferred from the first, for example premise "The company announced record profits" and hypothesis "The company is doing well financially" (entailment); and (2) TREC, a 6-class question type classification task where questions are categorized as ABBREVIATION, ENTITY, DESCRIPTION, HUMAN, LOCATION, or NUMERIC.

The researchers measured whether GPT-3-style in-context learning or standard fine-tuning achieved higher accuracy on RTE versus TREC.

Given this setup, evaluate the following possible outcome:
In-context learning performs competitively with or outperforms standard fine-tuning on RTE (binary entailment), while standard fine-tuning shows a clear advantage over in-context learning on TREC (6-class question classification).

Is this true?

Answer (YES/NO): YES